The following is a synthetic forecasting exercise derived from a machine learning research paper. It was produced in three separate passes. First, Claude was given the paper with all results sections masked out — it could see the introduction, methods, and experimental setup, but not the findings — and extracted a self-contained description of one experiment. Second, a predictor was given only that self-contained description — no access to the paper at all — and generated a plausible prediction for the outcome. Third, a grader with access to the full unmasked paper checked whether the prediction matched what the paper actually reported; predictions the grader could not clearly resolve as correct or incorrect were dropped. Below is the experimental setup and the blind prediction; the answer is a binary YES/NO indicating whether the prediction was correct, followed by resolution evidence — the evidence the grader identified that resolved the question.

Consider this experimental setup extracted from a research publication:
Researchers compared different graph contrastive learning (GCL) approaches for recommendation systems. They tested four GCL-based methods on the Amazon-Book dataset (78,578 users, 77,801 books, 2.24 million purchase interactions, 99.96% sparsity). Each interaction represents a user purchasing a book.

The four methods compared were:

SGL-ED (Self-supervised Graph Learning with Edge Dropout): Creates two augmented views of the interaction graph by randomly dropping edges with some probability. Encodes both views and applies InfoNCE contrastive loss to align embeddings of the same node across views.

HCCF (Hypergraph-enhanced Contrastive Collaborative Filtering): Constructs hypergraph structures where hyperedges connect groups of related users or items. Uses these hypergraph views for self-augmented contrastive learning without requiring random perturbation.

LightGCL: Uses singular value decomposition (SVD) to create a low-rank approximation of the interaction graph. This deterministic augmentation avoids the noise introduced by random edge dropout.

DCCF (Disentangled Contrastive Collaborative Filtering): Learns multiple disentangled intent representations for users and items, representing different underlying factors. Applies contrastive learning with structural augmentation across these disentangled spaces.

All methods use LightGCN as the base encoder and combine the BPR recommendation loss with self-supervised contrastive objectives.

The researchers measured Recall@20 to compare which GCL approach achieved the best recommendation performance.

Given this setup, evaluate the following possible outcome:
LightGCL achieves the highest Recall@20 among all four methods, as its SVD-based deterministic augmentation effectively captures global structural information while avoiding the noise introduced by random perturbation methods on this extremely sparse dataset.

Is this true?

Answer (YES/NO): NO